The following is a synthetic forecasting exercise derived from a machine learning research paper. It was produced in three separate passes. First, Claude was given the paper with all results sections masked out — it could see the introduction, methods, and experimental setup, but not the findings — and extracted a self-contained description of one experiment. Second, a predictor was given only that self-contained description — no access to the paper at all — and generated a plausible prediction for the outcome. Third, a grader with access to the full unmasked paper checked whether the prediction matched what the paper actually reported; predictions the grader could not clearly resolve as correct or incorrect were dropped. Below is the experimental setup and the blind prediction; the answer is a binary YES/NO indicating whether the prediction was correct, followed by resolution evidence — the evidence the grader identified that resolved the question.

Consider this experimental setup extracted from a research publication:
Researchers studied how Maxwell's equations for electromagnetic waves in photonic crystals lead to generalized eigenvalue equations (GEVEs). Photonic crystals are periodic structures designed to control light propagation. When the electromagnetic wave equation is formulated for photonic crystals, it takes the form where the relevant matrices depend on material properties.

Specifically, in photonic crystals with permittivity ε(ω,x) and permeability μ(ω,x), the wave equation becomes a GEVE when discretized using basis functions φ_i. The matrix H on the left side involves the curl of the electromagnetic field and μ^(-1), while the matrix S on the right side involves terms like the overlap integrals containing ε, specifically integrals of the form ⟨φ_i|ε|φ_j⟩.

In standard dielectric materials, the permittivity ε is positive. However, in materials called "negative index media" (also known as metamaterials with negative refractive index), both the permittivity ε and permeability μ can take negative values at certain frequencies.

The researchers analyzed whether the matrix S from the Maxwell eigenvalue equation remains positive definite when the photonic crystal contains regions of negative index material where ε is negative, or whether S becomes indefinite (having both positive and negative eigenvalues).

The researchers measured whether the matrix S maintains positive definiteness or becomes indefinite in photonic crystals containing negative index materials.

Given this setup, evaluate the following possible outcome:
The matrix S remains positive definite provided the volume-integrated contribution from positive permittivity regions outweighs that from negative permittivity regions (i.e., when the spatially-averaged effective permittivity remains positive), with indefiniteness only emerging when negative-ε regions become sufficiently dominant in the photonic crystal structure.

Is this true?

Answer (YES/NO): NO